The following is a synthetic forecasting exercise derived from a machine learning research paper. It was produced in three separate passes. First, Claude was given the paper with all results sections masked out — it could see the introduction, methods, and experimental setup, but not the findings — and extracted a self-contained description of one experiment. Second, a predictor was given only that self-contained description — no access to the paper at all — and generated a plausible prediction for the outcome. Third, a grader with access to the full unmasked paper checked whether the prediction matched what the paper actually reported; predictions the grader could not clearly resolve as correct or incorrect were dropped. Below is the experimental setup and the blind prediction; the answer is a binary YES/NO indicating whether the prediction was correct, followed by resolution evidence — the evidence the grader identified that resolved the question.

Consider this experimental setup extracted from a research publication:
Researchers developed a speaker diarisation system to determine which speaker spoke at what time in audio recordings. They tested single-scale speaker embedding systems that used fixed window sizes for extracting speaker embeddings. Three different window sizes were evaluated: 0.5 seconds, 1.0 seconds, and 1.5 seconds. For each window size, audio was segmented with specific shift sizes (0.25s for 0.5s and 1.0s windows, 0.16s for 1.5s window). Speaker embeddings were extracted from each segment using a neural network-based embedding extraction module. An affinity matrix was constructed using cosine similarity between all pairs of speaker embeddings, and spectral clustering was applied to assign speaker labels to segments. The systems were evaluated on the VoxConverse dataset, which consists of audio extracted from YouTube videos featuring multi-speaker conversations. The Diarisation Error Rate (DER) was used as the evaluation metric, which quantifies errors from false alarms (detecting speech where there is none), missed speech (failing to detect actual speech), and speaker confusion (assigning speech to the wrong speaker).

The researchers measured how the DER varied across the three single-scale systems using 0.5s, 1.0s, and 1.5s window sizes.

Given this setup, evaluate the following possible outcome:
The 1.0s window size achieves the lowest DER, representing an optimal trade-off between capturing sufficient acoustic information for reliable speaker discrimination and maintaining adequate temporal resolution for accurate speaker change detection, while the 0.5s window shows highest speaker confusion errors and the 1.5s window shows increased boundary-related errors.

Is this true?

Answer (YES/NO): NO